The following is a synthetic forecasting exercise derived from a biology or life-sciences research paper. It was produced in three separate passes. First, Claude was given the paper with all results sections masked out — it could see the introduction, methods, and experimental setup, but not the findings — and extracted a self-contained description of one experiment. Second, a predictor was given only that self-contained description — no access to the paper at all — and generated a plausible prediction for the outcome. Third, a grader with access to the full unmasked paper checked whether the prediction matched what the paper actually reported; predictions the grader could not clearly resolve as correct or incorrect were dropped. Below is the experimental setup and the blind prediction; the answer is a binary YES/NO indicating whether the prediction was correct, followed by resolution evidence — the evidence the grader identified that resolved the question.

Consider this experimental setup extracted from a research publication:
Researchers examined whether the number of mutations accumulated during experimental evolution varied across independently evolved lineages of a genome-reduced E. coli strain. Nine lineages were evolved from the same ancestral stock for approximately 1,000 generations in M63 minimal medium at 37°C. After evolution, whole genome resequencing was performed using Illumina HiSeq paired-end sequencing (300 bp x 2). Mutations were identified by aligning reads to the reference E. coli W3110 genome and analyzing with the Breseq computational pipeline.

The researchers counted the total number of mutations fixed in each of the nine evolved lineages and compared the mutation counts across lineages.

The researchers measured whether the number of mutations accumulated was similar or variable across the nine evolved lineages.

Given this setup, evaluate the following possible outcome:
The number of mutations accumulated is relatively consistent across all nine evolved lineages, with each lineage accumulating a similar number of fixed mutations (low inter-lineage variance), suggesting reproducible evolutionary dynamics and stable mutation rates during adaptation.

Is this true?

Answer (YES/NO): NO